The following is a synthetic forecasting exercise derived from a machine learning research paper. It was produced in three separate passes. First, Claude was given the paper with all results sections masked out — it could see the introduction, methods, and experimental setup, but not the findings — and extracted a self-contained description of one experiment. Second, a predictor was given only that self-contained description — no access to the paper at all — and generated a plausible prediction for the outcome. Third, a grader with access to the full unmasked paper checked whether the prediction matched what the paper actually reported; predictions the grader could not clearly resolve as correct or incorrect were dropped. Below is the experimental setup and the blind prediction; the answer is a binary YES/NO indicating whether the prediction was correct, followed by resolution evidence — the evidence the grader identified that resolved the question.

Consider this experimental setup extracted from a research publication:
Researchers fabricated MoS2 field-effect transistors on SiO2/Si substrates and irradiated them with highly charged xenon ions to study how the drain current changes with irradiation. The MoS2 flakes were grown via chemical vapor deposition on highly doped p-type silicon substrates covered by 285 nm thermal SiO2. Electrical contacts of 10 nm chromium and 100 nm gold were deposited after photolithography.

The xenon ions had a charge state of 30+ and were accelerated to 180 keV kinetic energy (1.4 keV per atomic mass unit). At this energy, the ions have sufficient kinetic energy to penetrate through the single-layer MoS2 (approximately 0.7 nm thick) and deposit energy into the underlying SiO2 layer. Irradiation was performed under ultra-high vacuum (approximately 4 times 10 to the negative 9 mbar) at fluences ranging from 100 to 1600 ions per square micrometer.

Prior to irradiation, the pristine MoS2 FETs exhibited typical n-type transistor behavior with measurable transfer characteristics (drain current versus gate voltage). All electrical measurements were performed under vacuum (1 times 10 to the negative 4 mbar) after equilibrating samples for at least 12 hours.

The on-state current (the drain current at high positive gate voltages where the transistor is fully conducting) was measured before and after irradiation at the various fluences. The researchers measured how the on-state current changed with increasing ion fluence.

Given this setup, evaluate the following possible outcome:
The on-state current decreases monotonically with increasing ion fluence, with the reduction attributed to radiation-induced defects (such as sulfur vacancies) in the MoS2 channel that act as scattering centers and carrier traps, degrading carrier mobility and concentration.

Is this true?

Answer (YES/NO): NO